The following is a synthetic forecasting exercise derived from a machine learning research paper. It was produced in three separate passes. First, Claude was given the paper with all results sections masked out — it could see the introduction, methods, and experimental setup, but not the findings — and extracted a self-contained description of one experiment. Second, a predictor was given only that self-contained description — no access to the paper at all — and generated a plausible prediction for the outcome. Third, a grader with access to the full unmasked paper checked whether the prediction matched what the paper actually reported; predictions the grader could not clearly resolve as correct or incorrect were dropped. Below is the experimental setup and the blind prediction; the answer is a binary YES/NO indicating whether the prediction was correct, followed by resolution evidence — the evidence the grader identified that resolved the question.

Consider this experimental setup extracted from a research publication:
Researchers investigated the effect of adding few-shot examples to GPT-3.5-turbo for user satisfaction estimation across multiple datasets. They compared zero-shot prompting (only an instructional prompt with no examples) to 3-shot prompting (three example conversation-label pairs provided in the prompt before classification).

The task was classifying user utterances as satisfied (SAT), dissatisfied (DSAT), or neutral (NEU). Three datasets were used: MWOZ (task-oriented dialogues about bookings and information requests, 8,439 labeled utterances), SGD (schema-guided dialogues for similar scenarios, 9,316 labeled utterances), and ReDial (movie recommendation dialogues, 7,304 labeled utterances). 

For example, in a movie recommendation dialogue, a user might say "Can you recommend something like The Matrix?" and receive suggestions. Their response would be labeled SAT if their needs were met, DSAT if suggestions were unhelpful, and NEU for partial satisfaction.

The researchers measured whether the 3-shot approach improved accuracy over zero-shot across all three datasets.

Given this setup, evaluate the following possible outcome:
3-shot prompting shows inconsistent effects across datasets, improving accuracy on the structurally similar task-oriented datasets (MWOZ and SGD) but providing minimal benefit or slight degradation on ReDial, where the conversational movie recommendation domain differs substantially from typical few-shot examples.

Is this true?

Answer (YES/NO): NO